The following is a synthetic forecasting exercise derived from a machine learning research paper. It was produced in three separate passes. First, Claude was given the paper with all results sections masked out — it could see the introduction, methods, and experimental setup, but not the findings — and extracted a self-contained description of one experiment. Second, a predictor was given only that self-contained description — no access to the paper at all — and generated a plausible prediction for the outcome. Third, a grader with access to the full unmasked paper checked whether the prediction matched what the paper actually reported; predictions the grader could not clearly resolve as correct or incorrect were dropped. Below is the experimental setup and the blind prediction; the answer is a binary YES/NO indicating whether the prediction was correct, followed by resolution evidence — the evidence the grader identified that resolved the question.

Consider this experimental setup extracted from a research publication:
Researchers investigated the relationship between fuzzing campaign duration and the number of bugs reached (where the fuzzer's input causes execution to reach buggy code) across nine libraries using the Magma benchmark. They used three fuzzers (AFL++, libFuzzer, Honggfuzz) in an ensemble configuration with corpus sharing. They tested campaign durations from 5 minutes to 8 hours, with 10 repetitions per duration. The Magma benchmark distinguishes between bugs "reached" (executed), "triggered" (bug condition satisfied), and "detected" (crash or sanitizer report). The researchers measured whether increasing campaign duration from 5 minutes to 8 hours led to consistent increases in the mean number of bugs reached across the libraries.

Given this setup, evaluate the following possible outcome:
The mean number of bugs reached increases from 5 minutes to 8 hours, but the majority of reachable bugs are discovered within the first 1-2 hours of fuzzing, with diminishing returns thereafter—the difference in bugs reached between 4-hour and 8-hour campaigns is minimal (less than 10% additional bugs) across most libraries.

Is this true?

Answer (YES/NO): NO